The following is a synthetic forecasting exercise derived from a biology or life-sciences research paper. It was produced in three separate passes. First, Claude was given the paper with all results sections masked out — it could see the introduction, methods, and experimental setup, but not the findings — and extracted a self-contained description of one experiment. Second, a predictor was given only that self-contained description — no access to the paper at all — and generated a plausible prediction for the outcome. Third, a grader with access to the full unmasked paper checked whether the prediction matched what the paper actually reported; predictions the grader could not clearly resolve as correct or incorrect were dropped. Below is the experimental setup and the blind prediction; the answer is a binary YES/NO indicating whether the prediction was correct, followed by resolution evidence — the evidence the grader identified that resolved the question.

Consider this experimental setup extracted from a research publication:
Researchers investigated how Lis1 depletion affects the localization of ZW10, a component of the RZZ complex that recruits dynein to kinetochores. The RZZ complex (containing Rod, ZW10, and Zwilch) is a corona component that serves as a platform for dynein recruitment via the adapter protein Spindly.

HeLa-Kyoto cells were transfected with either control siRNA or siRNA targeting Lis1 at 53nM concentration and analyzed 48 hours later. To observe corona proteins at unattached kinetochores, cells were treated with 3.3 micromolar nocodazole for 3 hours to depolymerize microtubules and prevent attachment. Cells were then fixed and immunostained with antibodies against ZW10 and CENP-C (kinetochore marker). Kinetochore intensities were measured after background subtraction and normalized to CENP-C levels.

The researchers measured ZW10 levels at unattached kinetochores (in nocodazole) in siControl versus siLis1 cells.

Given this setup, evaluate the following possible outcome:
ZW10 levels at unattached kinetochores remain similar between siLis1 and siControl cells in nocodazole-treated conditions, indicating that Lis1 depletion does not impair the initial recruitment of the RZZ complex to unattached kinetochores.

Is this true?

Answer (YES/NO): YES